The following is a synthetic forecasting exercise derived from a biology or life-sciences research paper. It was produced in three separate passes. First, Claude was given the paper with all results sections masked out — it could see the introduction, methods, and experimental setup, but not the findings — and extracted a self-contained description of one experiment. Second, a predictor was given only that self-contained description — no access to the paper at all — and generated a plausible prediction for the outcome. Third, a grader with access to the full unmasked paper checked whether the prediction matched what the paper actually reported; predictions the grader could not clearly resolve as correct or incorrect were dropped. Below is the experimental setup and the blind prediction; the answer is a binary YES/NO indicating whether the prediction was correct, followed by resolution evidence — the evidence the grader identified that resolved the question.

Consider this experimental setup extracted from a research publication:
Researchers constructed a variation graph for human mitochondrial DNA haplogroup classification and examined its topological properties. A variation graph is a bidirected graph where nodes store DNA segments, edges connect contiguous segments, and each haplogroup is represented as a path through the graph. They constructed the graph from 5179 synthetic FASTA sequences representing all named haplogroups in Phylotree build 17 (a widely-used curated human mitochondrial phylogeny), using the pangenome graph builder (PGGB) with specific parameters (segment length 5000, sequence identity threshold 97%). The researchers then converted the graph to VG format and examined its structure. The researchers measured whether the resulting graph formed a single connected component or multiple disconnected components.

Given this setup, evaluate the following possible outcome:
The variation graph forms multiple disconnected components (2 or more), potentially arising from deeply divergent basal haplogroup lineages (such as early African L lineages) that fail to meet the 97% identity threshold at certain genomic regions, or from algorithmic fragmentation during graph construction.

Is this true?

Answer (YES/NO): NO